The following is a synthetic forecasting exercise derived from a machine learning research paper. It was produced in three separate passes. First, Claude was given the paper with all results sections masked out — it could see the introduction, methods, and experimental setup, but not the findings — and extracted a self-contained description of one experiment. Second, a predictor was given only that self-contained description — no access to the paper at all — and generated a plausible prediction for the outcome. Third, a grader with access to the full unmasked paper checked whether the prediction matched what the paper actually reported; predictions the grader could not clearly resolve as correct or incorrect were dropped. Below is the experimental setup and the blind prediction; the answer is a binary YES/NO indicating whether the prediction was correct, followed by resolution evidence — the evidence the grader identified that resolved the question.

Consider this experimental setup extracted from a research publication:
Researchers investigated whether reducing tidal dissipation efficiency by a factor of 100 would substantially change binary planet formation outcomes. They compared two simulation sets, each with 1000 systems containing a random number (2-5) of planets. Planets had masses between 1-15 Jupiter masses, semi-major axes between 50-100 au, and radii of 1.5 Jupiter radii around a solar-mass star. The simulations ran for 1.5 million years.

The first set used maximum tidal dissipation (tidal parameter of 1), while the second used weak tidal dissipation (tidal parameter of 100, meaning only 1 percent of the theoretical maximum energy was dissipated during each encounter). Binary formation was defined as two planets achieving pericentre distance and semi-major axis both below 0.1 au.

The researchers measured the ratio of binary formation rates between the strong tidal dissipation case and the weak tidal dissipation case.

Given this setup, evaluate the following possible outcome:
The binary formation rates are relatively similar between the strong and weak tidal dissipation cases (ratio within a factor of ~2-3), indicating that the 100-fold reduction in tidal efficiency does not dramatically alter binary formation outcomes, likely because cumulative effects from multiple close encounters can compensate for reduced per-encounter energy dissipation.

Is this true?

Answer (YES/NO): YES